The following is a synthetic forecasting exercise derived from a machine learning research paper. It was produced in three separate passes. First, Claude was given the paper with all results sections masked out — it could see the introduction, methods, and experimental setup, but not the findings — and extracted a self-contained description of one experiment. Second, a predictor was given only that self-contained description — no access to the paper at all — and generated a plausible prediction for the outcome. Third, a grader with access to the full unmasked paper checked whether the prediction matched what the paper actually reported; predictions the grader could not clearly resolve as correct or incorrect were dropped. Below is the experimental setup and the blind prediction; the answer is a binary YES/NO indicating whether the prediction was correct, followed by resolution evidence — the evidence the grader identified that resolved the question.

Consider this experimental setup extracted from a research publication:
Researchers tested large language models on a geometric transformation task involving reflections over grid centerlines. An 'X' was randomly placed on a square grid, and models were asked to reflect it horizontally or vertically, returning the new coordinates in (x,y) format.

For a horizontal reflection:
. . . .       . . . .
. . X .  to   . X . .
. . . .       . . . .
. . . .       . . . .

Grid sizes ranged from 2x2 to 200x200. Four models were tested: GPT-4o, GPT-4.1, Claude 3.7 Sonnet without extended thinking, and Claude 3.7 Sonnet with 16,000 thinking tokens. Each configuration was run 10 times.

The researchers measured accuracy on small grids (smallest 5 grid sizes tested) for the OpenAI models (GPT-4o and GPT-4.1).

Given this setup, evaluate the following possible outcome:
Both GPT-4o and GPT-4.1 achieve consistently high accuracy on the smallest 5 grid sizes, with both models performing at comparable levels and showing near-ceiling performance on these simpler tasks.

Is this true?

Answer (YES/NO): NO